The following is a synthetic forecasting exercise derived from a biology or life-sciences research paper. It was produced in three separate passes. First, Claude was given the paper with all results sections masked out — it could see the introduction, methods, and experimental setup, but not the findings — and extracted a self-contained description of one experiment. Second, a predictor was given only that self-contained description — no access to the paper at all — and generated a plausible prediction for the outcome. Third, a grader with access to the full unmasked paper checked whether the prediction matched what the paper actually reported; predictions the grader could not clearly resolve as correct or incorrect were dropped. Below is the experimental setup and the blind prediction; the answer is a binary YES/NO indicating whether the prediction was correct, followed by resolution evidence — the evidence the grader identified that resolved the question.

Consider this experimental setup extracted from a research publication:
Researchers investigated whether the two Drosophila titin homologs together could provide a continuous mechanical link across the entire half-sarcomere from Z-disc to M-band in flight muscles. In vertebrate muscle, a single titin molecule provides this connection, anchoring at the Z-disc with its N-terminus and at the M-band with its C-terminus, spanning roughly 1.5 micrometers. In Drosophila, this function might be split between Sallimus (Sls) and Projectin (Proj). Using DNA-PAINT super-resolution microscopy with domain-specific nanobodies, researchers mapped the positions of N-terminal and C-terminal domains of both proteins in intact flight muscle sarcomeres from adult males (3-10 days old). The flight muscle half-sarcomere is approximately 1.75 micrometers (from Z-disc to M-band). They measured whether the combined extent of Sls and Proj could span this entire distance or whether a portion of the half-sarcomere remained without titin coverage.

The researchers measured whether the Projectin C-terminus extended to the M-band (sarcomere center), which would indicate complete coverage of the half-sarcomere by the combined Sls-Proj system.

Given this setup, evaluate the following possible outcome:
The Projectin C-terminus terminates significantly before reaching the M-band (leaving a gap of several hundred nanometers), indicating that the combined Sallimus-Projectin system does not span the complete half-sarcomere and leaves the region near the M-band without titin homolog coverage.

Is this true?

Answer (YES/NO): YES